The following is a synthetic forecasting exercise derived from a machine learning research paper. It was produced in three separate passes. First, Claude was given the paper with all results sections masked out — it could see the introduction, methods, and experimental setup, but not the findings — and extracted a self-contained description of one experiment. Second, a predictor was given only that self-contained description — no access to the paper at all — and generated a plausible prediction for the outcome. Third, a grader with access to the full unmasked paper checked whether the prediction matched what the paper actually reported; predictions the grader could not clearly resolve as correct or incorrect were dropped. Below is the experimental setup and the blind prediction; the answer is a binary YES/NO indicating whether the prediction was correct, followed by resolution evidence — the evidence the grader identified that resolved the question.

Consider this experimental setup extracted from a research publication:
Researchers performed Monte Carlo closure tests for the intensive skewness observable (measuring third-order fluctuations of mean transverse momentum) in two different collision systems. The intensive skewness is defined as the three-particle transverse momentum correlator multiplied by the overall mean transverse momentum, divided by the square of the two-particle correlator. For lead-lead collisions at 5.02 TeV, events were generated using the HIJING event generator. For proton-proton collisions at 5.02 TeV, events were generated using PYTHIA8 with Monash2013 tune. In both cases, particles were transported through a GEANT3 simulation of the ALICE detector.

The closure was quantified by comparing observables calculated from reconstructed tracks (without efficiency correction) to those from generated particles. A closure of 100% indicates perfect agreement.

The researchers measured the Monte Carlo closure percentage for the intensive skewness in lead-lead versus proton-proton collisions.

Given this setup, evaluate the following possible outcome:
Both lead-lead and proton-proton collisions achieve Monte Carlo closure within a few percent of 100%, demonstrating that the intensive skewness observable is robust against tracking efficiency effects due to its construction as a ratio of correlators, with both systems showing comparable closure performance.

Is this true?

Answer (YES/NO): NO